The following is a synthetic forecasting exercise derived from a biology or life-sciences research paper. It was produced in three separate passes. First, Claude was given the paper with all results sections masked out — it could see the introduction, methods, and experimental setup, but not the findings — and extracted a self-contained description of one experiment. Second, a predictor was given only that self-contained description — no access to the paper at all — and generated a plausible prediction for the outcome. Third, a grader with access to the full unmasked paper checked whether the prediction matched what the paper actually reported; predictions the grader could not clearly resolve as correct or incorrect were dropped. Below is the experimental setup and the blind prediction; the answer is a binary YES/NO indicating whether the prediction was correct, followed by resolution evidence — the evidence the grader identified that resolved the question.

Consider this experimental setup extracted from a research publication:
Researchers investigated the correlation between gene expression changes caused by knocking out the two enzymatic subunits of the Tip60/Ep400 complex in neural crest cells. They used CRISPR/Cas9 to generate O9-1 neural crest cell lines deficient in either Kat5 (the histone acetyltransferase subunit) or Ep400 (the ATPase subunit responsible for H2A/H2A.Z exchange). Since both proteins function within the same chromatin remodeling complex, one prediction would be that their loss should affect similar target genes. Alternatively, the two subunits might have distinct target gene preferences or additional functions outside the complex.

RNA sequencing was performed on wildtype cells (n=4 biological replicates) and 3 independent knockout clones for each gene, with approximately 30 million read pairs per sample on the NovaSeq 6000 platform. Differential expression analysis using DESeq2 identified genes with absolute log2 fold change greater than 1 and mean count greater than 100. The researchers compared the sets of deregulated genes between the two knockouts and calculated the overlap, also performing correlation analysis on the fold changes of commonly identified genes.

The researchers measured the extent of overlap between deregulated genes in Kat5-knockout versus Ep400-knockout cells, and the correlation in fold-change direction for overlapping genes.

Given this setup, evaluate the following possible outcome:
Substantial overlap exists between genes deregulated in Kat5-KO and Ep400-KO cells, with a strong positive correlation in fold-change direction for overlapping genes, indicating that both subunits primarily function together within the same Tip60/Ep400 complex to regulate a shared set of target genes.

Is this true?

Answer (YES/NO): YES